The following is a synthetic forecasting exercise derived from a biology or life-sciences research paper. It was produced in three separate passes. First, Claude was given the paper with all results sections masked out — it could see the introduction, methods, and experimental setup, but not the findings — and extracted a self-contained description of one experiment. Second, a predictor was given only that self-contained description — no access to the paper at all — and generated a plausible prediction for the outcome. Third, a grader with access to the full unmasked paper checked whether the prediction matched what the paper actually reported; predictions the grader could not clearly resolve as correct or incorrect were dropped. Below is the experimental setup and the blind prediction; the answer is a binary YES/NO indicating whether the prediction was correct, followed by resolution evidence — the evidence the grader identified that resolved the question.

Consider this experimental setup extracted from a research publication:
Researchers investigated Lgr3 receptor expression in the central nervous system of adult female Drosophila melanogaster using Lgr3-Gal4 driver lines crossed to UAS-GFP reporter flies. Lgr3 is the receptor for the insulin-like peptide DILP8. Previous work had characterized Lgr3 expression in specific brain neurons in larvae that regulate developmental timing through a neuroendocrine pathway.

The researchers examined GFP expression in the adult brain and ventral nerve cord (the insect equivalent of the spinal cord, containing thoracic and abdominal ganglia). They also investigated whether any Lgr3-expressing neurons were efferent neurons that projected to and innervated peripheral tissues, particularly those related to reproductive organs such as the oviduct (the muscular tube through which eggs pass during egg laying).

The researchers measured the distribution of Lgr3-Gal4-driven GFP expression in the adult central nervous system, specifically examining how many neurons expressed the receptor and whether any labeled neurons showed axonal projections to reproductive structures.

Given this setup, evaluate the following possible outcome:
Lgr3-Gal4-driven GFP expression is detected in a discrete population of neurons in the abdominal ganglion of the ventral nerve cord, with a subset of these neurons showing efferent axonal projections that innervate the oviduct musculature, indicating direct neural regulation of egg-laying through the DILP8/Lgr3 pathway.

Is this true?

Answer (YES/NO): YES